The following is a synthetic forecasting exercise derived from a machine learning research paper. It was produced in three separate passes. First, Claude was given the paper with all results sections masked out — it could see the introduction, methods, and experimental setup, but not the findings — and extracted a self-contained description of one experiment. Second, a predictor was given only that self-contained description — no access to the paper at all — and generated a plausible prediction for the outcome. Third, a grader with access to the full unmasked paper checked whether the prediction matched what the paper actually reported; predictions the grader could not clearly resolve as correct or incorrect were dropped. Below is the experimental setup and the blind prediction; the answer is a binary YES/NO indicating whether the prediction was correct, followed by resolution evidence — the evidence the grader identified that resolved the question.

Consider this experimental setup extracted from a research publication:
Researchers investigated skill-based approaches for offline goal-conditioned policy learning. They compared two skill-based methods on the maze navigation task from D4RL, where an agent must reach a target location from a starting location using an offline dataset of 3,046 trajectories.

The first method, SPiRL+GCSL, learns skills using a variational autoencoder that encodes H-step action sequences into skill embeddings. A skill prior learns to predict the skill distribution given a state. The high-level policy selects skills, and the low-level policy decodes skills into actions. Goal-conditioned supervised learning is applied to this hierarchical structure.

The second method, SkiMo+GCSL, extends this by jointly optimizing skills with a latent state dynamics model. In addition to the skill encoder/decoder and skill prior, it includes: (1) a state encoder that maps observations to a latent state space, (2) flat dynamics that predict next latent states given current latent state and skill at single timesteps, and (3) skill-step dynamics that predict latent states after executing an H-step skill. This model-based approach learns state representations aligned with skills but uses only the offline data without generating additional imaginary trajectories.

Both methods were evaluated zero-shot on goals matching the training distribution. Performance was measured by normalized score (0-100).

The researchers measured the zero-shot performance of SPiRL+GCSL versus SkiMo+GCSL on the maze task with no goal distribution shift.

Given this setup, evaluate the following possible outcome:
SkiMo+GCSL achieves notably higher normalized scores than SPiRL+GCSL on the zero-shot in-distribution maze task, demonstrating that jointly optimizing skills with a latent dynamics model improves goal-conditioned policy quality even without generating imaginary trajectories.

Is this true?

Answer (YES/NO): YES